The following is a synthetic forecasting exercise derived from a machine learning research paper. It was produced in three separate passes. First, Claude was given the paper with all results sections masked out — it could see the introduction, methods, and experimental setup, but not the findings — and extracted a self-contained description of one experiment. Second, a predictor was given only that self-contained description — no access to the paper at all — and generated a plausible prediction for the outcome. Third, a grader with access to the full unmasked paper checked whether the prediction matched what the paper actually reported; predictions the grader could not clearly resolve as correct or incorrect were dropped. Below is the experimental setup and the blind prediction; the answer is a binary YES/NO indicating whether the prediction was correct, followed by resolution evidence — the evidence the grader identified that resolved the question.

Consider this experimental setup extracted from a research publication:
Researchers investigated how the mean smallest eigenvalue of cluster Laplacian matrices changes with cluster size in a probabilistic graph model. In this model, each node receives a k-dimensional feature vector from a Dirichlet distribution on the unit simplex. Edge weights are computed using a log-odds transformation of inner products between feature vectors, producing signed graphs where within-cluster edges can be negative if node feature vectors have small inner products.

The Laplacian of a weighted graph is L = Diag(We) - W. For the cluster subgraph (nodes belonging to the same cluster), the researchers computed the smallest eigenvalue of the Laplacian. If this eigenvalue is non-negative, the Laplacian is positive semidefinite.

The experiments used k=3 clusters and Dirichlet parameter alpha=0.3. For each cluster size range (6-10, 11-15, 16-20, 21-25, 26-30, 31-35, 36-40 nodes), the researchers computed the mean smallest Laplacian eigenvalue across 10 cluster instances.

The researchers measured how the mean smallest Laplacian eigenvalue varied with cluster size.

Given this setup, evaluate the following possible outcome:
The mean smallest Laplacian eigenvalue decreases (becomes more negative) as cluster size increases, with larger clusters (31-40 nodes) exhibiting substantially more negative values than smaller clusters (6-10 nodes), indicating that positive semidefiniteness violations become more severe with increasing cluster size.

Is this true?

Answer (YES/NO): YES